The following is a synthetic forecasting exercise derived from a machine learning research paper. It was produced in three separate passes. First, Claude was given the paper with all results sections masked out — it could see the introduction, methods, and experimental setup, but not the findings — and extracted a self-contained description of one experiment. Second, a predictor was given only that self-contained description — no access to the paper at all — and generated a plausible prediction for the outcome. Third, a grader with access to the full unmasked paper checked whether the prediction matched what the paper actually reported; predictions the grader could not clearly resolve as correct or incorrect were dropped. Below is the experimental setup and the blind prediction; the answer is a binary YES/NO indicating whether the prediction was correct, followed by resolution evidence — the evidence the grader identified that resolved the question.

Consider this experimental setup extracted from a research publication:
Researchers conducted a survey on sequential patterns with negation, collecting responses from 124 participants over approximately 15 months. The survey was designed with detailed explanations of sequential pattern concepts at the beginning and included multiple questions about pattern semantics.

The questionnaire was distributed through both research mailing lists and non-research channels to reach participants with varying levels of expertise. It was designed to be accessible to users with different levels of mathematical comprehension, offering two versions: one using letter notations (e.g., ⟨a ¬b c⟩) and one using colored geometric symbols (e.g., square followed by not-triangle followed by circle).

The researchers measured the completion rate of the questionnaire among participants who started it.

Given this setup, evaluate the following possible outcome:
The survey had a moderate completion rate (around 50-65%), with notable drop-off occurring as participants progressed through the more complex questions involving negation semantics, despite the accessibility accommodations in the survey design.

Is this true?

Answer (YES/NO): NO